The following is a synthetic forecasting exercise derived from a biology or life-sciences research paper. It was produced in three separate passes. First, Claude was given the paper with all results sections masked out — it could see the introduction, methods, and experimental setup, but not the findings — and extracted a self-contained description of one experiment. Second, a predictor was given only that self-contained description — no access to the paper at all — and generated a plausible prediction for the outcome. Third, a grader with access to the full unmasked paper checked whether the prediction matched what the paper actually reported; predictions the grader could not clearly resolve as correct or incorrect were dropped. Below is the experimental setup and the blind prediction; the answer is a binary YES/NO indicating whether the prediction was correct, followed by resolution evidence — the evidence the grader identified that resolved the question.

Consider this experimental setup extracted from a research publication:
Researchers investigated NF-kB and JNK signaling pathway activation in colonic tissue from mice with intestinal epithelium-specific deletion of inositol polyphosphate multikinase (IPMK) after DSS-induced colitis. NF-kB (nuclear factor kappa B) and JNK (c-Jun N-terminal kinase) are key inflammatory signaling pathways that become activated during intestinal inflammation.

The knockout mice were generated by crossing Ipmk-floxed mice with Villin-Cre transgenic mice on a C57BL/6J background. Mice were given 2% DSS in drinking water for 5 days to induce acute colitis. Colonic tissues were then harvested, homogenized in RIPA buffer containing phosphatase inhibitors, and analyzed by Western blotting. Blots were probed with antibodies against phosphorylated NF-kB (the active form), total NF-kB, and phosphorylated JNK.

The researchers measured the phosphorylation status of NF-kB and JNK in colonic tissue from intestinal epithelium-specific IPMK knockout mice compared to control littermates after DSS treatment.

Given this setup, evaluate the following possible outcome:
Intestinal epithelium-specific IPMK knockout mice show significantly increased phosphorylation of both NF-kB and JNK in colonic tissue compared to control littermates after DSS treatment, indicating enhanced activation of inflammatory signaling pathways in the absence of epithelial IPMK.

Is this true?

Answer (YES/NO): NO